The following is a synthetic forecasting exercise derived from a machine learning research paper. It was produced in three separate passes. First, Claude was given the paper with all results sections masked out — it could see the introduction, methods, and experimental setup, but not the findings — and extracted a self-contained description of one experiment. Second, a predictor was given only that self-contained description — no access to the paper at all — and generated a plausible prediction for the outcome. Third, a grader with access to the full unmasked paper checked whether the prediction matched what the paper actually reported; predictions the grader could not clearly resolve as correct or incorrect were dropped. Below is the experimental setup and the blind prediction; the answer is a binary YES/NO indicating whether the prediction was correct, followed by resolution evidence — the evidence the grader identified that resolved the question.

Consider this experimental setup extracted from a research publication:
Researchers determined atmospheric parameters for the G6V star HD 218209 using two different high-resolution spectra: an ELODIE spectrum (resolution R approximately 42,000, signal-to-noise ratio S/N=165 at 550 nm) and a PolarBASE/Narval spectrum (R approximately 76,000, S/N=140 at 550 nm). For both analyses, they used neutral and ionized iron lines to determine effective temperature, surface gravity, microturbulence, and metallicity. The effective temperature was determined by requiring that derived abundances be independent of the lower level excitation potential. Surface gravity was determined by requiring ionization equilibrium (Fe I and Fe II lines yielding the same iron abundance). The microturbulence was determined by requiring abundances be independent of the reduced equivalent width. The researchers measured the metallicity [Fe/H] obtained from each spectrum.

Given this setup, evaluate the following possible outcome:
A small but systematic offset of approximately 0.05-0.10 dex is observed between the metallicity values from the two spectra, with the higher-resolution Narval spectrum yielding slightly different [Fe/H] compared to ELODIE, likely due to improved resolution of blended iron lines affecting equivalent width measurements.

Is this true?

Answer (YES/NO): NO